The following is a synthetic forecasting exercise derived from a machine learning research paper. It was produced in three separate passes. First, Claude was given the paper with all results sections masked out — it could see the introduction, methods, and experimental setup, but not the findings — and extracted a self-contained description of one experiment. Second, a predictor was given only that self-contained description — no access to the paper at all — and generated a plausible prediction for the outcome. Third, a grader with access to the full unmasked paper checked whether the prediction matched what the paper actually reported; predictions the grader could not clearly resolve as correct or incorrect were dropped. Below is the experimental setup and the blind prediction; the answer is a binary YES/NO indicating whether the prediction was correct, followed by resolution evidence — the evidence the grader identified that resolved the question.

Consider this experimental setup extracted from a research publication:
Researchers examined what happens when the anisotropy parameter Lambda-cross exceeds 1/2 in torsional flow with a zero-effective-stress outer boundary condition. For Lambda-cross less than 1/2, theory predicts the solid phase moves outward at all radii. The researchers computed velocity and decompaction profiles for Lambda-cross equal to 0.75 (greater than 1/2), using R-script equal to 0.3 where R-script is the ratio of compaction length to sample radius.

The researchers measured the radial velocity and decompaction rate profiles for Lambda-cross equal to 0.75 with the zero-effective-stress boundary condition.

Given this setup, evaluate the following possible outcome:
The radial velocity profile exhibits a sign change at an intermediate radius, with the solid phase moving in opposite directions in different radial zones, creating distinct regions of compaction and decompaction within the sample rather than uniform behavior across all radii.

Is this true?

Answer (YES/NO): YES